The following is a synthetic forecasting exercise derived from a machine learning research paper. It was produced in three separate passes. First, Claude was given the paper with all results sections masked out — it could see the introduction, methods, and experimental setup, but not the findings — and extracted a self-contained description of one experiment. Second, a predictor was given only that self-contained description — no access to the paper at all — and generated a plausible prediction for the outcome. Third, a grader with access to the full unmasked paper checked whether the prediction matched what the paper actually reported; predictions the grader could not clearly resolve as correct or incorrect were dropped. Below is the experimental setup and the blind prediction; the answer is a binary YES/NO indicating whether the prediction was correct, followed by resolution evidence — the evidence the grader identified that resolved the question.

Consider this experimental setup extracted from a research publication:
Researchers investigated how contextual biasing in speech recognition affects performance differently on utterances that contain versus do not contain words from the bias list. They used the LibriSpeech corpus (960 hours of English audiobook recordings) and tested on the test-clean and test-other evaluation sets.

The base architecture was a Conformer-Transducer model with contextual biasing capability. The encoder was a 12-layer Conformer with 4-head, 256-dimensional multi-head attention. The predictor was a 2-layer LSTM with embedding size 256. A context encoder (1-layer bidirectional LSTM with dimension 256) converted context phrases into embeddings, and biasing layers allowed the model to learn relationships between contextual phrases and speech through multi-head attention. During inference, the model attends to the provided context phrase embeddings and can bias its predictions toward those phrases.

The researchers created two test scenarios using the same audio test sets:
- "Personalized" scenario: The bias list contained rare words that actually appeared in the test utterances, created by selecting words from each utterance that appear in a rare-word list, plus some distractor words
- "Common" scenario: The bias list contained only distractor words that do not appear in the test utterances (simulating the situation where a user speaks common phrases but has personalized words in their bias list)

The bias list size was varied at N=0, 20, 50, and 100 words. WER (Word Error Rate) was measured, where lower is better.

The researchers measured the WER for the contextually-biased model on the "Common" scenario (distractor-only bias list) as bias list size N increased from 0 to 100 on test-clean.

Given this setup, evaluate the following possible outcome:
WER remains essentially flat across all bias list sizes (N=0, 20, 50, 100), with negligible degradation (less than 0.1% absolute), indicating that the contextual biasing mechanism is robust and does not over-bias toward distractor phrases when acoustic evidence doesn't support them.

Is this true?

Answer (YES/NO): NO